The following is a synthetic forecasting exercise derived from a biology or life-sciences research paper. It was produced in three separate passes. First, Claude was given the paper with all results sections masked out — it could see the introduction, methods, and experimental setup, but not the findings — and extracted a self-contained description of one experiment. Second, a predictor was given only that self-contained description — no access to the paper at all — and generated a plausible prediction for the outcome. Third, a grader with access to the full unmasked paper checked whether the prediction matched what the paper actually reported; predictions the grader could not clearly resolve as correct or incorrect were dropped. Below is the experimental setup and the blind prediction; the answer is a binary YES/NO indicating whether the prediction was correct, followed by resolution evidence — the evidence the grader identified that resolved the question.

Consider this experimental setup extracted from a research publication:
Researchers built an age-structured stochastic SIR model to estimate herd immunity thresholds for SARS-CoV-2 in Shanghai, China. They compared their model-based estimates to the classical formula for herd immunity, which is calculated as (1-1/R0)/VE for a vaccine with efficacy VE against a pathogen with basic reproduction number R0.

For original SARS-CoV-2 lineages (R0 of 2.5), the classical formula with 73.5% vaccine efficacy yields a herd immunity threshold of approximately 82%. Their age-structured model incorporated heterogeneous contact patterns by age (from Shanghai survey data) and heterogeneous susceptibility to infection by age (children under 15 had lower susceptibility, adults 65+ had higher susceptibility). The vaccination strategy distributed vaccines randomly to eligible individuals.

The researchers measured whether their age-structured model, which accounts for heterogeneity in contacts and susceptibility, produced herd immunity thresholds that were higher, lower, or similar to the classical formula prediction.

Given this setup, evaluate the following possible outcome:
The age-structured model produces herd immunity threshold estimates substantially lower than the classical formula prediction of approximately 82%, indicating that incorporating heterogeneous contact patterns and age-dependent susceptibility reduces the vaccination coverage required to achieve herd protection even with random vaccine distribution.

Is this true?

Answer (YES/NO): NO